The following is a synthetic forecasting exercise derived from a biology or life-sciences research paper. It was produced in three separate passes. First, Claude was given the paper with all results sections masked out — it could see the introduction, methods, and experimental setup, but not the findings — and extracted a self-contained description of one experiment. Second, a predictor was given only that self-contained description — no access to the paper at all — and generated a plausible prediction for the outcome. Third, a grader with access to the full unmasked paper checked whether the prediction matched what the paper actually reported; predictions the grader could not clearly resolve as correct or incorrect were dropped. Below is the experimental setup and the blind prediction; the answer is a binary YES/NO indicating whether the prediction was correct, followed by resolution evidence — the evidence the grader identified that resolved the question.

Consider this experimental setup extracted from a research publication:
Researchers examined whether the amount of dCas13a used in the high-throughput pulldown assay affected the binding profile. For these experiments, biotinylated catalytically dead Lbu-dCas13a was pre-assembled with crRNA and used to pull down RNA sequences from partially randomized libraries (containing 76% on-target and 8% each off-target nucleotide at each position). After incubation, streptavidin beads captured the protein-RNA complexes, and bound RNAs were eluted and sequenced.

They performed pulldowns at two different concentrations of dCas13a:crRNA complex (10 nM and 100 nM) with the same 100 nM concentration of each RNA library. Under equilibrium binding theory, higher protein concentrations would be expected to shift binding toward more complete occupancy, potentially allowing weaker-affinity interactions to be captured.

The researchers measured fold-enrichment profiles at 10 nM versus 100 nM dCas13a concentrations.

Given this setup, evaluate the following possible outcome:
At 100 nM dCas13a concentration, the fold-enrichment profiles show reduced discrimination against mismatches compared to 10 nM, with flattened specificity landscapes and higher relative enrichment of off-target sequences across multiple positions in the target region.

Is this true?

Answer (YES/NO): NO